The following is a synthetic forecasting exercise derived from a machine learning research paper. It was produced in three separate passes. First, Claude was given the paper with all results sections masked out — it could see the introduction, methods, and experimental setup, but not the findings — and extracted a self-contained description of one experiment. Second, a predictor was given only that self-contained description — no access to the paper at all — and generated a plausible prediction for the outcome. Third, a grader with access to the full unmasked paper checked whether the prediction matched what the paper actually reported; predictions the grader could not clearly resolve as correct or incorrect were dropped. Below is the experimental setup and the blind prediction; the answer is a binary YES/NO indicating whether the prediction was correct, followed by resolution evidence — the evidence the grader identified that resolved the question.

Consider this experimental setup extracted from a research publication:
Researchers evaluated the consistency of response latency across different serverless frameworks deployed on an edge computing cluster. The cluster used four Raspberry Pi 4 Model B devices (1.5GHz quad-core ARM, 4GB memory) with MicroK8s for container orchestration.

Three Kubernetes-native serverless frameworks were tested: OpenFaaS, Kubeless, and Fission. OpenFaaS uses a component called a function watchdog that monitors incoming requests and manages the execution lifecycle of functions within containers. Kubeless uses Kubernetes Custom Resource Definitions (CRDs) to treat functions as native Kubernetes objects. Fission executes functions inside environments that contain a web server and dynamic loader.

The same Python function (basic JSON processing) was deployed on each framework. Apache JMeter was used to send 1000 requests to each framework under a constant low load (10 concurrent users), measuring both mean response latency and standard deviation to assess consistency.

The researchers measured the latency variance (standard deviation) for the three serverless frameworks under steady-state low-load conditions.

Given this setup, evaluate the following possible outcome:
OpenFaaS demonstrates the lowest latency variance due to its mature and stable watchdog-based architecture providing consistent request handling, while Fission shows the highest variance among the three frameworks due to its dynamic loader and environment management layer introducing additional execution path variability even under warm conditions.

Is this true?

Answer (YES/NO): NO